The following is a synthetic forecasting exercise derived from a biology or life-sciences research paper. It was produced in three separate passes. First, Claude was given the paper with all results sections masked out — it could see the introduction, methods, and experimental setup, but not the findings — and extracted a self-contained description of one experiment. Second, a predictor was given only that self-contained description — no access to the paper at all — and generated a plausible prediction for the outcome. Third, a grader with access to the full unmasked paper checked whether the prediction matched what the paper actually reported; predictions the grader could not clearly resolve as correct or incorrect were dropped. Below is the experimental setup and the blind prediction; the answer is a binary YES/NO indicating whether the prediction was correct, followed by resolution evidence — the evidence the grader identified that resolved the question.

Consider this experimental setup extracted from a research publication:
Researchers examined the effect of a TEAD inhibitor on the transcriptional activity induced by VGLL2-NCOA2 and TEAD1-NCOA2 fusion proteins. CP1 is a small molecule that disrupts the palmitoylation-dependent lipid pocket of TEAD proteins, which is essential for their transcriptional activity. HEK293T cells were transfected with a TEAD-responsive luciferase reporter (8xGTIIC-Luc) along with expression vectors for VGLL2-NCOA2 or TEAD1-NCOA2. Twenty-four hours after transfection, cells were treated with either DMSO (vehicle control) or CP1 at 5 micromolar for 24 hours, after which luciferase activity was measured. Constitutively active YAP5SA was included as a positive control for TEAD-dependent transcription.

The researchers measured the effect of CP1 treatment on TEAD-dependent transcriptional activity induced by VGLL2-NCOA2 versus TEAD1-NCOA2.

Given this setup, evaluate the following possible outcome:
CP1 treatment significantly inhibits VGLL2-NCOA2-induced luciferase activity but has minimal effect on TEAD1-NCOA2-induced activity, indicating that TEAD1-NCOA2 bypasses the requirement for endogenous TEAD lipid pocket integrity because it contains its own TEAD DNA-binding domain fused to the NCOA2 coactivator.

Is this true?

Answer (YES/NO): YES